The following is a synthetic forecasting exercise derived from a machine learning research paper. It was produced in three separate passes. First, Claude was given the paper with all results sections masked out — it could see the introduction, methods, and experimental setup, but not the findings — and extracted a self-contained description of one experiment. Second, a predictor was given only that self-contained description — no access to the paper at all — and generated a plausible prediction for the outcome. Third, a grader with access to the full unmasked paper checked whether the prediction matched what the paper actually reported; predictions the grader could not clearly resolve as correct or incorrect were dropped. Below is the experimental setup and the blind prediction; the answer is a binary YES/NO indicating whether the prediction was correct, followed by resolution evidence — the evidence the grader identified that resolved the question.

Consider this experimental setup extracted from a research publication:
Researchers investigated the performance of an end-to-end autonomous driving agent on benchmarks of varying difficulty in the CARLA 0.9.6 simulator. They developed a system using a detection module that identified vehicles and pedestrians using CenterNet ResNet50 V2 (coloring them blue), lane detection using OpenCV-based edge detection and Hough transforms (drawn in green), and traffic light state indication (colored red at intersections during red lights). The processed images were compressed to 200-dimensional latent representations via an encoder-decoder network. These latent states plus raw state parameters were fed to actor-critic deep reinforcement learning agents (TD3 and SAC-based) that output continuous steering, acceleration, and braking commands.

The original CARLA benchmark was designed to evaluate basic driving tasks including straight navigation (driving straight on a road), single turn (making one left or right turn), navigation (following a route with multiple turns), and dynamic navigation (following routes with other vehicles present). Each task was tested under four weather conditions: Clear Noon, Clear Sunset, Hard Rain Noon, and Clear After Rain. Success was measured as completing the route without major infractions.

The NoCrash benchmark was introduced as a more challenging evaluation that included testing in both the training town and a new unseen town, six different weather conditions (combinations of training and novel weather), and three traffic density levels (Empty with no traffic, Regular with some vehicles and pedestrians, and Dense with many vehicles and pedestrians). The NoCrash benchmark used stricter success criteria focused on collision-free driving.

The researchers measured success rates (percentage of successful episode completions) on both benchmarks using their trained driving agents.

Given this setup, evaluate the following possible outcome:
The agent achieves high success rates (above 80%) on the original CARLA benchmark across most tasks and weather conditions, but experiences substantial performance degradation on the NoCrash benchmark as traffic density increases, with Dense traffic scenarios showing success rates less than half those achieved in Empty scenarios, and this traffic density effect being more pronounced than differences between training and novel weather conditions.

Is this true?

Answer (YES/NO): NO